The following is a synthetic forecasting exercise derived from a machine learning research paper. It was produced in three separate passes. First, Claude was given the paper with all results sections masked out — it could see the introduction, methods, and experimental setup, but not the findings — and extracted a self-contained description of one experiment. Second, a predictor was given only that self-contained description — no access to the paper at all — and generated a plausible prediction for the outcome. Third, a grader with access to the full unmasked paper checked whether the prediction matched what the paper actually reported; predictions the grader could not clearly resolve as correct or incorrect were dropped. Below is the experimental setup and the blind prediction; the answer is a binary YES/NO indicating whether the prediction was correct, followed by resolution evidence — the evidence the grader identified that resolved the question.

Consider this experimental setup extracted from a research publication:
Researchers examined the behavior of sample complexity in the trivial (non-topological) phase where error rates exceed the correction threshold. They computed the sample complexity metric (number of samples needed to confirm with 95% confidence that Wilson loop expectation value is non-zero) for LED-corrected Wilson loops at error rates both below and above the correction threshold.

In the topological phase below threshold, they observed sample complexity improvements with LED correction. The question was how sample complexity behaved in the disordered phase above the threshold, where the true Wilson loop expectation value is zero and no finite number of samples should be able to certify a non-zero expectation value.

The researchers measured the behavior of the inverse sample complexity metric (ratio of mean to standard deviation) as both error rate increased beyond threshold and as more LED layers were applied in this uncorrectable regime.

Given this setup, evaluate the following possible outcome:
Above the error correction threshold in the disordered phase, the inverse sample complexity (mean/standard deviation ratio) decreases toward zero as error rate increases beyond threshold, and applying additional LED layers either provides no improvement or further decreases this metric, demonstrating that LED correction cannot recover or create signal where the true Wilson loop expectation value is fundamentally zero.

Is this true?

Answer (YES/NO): YES